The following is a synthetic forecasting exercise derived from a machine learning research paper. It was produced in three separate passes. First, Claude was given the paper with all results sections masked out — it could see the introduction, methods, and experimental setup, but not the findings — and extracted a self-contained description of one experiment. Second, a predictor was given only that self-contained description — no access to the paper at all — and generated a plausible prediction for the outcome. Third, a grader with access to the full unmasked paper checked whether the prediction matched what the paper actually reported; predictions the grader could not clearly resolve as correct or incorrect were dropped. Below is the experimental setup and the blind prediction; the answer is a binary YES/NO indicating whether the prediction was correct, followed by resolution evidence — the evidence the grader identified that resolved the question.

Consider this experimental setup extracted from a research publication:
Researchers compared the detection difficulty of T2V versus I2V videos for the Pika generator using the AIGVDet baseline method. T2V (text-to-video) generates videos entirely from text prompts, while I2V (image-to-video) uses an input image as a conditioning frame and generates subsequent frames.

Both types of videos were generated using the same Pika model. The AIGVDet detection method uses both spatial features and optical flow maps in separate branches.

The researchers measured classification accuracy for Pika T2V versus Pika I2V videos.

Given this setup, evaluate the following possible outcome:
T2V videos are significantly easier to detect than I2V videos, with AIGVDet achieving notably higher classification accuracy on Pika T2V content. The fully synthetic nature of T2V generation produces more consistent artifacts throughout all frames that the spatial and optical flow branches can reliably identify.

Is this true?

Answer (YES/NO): NO